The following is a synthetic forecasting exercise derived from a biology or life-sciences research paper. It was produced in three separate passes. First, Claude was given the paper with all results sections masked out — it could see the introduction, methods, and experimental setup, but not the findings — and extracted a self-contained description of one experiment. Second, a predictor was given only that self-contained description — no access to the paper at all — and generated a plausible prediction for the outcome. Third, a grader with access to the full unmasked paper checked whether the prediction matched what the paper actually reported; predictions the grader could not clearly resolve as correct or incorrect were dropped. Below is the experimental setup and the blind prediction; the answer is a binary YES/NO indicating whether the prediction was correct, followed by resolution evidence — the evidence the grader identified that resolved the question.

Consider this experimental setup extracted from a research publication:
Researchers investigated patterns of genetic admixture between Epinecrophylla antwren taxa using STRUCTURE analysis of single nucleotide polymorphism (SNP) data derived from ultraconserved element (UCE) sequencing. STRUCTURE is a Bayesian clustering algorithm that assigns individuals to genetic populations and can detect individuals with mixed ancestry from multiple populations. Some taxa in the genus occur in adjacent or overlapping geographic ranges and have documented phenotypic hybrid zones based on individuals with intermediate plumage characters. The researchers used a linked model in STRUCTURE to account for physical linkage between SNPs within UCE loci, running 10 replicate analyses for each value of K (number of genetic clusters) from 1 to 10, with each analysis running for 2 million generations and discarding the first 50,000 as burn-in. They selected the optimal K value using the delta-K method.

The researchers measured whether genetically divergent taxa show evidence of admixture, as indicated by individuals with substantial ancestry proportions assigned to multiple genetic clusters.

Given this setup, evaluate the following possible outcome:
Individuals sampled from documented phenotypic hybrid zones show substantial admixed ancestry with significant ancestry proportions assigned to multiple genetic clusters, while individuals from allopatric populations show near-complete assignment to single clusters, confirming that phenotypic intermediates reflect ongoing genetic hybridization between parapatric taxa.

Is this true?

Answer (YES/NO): NO